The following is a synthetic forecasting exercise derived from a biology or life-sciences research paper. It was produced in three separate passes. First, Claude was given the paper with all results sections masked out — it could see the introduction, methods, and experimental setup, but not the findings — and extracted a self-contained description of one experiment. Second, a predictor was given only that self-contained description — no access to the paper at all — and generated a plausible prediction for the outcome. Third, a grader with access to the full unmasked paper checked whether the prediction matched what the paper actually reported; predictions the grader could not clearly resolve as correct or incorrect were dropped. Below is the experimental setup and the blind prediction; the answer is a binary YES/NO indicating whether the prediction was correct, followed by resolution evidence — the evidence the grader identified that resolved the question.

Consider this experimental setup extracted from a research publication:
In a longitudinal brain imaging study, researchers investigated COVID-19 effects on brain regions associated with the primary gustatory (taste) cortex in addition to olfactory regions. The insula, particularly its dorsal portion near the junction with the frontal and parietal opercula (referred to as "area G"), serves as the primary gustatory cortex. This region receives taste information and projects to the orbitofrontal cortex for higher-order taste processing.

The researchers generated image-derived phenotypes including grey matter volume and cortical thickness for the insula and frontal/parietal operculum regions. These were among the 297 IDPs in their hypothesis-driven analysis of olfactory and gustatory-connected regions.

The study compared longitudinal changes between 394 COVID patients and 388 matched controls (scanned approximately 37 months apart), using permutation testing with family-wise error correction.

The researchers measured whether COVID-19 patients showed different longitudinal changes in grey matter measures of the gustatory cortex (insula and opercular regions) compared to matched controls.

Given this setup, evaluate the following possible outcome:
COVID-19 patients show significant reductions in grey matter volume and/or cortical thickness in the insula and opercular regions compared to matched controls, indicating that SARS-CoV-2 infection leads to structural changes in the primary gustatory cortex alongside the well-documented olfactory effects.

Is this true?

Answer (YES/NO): NO